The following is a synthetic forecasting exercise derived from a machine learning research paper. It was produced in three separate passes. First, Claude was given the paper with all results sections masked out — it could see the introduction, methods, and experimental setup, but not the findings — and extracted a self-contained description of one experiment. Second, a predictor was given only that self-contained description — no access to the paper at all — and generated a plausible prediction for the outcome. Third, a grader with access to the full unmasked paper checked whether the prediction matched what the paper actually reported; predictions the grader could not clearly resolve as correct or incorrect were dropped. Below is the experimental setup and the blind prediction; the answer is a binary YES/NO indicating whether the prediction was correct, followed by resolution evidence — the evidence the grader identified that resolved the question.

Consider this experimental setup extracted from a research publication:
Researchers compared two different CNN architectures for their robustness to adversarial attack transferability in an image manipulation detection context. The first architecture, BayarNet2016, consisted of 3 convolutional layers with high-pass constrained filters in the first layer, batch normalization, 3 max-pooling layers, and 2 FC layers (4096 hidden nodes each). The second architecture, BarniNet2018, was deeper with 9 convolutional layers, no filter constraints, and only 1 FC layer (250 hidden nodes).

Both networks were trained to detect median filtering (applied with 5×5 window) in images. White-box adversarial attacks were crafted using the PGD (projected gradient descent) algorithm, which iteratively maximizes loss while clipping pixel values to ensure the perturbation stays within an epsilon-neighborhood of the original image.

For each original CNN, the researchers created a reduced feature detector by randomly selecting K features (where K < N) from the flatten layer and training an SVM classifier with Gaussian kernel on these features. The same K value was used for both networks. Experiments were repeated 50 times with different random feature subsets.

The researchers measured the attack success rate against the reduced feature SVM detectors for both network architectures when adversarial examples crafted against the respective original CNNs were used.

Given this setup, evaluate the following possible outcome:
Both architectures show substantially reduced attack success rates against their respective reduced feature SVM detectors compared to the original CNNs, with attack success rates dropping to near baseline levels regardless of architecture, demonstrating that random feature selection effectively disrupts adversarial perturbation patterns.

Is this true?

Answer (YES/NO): NO